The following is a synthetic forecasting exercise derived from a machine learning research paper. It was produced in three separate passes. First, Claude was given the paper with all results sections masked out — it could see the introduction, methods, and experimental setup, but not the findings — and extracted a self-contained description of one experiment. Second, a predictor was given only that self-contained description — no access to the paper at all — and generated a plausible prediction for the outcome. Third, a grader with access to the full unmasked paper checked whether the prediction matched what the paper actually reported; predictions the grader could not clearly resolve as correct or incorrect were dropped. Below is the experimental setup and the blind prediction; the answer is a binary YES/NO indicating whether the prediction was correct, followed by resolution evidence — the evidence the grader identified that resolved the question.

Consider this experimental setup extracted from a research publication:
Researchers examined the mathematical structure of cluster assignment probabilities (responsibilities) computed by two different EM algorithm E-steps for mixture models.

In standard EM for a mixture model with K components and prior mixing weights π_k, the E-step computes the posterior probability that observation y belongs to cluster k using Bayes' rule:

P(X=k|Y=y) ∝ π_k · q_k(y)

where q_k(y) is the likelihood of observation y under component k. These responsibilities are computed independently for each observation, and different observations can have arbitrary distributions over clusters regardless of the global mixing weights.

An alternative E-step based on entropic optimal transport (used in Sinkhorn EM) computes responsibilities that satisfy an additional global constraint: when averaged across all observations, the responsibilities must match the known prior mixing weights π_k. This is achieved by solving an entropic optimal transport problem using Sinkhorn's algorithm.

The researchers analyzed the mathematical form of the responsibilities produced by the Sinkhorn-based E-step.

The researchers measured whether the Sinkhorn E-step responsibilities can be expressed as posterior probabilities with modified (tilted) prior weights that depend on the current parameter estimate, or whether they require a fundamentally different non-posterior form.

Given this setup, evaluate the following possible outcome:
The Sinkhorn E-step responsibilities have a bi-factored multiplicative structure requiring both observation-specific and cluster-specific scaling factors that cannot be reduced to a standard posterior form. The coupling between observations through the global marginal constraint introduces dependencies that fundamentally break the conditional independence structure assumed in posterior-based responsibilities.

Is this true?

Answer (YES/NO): NO